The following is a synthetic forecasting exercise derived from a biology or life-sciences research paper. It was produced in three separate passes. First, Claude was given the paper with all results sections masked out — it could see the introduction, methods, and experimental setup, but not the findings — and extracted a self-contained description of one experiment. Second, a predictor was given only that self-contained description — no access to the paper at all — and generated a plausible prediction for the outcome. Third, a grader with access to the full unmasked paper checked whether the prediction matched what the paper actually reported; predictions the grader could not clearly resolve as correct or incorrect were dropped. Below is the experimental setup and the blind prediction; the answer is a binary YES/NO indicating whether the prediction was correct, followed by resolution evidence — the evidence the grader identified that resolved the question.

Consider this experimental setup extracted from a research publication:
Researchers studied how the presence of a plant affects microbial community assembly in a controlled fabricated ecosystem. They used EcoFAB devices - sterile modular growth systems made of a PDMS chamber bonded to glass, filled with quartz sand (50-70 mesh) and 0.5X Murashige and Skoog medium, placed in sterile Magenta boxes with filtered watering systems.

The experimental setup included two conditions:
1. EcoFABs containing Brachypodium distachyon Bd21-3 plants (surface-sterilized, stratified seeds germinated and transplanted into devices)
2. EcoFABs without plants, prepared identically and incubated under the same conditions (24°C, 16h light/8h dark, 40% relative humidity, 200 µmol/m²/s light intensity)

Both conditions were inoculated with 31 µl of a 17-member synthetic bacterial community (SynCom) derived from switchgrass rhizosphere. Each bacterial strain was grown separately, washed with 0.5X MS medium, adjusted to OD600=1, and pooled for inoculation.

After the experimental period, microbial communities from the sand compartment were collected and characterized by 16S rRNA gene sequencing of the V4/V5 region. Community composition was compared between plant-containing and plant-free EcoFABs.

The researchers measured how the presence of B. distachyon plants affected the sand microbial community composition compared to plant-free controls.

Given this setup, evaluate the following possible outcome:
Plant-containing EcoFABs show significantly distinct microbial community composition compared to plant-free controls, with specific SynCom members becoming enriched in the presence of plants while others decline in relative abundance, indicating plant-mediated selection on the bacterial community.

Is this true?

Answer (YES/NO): YES